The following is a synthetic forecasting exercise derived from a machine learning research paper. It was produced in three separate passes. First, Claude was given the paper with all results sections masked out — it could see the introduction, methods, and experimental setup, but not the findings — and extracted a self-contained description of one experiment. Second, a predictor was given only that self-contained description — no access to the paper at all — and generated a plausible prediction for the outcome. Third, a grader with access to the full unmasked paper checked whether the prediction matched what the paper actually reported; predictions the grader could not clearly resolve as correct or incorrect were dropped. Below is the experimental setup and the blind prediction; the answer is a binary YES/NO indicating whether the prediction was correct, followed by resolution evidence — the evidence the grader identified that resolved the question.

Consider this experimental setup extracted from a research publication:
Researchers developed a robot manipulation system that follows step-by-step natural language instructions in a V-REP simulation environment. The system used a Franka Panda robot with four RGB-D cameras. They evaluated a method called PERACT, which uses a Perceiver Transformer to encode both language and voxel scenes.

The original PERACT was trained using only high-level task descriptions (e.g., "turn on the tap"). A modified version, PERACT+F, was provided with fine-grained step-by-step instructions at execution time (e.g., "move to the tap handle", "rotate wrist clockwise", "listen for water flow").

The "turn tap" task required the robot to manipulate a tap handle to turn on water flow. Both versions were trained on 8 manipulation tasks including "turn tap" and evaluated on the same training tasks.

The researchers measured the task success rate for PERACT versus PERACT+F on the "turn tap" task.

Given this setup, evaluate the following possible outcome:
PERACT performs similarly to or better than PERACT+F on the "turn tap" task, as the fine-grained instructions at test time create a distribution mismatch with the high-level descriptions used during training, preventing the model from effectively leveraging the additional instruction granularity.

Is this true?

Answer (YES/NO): YES